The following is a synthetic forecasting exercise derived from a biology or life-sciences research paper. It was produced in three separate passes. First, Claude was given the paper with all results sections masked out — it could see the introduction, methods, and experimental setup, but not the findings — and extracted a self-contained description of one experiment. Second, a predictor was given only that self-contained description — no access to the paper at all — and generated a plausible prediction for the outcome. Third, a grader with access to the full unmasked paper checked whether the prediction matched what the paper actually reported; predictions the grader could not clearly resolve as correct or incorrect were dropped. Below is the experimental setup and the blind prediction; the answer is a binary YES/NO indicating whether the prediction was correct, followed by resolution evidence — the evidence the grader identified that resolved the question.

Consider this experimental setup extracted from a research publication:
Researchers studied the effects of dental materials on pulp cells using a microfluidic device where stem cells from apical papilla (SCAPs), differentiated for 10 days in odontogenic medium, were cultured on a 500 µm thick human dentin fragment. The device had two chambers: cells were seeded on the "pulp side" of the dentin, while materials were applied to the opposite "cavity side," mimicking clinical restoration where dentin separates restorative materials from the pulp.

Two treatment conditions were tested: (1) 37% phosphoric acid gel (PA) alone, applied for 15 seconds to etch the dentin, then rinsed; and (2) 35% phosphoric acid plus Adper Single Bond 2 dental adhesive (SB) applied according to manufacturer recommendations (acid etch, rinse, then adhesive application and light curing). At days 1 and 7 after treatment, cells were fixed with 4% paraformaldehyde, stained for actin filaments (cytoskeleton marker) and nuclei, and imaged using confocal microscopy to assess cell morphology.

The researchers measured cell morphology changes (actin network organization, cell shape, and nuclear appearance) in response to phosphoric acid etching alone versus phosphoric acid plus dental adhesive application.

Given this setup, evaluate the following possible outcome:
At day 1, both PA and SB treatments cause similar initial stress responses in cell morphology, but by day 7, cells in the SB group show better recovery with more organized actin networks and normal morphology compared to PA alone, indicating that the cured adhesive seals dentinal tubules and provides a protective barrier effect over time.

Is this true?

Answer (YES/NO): NO